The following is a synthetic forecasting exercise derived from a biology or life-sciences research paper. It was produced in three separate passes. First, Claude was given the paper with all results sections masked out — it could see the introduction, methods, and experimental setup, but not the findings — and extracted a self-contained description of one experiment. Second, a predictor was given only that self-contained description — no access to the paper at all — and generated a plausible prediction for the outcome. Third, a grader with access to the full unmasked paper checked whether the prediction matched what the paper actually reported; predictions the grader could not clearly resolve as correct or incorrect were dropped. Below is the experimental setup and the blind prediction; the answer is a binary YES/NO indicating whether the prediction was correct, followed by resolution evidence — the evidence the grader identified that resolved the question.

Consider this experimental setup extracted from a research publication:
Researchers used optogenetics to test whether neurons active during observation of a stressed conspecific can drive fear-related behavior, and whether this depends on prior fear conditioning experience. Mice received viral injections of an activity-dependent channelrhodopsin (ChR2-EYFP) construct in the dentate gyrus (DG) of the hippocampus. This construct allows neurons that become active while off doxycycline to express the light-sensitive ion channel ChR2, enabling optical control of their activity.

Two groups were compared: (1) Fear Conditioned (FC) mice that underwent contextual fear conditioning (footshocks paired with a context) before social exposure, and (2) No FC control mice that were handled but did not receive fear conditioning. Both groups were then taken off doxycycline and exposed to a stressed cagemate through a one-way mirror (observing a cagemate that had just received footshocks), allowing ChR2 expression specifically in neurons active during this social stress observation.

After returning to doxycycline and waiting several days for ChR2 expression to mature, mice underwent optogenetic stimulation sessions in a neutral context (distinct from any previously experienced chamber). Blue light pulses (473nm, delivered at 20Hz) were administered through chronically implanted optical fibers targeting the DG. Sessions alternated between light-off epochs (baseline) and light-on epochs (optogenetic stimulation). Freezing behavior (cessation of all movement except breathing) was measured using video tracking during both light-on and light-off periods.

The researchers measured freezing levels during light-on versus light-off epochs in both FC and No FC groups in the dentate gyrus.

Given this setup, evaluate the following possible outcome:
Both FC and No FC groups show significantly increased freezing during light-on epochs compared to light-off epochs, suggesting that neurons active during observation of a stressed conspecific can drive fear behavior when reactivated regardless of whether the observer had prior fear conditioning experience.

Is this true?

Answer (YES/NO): NO